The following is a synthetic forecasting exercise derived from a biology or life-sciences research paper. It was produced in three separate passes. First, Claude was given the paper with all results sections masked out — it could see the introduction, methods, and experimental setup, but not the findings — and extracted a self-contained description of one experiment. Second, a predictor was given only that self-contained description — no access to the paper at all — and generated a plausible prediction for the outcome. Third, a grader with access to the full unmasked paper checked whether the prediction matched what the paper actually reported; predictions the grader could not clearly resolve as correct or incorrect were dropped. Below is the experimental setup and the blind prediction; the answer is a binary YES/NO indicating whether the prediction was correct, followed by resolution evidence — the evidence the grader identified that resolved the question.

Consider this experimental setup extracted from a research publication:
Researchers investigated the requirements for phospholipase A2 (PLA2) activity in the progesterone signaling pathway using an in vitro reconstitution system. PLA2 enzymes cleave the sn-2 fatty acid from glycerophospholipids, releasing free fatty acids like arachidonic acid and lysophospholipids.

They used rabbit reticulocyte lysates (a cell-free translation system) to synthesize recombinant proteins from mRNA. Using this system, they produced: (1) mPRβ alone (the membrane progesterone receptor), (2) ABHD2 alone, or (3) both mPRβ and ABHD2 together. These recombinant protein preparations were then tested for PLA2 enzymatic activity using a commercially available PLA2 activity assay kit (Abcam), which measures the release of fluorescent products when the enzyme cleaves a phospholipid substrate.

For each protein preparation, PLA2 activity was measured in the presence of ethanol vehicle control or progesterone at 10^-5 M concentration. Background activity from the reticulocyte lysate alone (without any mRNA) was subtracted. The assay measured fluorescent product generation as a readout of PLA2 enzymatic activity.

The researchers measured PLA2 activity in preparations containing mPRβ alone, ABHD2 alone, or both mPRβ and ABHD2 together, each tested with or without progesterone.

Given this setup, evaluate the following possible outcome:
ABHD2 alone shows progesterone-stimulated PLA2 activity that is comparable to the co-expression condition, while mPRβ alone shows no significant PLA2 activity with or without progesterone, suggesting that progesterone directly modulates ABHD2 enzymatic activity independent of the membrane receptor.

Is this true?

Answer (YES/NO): NO